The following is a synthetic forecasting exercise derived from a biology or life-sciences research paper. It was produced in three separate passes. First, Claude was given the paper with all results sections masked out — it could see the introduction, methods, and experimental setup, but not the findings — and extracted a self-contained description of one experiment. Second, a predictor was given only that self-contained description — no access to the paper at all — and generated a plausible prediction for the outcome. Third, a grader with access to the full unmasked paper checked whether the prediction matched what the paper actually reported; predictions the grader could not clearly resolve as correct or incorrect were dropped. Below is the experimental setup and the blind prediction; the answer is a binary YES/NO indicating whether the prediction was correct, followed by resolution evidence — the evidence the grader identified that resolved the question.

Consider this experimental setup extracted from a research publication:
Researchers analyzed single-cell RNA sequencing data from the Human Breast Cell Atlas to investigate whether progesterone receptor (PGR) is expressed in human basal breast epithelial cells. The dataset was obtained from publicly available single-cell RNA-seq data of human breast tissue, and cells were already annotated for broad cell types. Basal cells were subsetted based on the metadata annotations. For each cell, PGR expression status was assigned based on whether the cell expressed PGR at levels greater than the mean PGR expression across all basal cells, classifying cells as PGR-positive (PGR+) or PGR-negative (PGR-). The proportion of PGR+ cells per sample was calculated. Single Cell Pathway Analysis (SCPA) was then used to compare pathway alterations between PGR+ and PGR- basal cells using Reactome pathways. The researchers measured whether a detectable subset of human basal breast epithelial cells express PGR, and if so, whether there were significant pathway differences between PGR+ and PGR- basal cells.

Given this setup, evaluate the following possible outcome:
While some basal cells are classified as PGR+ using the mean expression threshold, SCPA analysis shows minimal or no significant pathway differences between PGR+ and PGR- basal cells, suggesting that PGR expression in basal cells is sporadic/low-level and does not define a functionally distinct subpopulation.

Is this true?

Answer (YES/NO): NO